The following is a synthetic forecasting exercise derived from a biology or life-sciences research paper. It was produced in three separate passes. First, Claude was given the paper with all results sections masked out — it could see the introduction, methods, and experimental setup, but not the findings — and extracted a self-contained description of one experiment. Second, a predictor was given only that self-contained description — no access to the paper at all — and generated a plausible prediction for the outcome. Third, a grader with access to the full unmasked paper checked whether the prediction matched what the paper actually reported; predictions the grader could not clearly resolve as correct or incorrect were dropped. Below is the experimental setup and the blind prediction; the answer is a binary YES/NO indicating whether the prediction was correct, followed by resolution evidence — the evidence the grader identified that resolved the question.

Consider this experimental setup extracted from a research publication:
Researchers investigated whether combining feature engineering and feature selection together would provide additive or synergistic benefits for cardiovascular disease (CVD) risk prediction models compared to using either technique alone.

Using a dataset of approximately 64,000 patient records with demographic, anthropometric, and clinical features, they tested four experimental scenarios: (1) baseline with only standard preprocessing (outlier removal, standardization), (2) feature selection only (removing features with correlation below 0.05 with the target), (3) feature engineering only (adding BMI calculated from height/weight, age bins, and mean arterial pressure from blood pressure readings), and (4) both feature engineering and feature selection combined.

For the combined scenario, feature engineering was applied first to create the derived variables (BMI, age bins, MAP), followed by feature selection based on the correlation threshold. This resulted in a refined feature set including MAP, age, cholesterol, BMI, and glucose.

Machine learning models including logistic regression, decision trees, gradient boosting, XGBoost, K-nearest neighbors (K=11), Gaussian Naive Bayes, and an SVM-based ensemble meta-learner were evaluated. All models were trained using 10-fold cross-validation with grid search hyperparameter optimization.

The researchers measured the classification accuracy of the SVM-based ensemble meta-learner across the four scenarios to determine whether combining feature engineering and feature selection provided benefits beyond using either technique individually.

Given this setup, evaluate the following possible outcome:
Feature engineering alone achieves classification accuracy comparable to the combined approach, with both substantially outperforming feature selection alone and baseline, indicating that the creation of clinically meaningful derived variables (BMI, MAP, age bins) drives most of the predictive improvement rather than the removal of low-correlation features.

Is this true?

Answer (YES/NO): NO